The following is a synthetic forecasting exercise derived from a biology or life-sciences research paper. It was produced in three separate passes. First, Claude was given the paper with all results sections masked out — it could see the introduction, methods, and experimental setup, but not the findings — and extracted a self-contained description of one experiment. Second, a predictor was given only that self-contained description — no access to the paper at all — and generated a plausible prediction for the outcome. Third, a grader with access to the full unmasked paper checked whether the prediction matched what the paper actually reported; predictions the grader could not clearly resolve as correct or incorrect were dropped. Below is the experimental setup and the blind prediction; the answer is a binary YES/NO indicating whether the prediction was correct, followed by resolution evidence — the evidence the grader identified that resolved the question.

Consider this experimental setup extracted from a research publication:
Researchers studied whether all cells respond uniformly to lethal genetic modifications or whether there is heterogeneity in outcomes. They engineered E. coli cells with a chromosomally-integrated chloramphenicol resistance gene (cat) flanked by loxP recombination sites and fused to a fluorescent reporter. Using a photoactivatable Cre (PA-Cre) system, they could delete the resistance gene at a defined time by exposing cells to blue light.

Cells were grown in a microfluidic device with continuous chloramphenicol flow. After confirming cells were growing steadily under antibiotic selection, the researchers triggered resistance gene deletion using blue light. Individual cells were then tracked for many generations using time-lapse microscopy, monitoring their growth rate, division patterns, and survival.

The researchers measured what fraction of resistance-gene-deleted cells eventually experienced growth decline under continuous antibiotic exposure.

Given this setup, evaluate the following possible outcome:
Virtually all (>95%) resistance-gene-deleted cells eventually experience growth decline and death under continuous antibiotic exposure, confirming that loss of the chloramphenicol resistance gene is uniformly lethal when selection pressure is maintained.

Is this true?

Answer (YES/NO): NO